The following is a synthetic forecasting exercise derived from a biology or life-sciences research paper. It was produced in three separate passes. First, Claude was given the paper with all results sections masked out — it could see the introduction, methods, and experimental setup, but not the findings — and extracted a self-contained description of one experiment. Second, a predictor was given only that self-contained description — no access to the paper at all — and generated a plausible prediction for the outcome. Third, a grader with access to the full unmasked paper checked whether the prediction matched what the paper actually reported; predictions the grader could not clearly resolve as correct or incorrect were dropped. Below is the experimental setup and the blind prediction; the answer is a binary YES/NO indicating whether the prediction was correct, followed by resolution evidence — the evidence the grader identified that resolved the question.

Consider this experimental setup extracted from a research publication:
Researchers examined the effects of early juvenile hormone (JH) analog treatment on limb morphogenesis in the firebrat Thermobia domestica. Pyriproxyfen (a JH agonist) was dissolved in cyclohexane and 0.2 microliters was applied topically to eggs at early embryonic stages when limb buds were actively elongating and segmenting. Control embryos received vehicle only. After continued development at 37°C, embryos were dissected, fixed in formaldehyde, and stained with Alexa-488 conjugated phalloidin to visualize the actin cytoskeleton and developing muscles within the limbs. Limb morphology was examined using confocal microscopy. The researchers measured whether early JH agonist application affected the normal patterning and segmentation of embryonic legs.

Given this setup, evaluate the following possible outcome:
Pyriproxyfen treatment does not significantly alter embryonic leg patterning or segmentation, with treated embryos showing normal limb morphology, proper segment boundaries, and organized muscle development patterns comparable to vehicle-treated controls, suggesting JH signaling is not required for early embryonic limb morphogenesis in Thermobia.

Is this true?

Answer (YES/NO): NO